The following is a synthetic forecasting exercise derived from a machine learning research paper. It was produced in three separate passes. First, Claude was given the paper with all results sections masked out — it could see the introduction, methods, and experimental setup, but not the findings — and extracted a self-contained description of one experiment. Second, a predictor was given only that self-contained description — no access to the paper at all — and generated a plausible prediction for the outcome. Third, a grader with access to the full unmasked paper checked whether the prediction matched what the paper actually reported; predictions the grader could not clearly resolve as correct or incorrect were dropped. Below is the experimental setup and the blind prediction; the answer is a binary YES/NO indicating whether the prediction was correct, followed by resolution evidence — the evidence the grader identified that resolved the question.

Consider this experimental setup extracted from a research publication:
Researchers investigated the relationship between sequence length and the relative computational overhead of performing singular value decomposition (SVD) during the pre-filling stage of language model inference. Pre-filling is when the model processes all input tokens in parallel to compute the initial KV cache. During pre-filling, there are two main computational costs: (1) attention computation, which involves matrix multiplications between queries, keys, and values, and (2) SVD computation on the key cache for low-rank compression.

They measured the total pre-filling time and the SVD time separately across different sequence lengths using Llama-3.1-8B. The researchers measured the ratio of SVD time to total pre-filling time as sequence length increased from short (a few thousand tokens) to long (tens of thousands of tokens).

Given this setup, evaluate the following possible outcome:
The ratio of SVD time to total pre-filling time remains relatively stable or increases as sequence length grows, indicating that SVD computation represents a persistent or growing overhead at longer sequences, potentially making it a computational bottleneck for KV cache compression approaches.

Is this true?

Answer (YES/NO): NO